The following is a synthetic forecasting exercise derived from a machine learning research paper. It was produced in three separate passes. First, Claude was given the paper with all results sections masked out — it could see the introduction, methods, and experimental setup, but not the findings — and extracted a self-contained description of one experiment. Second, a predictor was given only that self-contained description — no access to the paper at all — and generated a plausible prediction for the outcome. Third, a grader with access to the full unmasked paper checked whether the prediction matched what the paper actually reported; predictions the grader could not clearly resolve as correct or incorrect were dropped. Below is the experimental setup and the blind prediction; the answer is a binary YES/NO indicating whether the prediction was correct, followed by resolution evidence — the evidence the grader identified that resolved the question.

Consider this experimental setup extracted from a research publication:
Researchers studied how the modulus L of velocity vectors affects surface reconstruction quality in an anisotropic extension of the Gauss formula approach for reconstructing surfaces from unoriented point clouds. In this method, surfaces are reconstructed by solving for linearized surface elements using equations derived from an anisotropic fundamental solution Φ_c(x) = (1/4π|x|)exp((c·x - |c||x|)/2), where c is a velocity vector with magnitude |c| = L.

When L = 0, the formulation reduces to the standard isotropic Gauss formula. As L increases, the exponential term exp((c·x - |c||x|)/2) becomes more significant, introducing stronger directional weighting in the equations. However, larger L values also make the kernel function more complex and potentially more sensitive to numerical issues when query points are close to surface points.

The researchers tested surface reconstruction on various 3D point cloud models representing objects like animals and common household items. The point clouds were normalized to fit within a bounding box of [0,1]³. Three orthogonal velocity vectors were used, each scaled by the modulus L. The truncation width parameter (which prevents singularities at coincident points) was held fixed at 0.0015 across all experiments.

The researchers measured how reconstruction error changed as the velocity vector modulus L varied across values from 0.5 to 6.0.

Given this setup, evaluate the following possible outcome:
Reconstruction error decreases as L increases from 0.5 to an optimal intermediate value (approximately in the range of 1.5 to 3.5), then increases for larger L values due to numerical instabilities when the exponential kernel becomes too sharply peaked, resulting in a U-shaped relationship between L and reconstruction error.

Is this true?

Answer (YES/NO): NO